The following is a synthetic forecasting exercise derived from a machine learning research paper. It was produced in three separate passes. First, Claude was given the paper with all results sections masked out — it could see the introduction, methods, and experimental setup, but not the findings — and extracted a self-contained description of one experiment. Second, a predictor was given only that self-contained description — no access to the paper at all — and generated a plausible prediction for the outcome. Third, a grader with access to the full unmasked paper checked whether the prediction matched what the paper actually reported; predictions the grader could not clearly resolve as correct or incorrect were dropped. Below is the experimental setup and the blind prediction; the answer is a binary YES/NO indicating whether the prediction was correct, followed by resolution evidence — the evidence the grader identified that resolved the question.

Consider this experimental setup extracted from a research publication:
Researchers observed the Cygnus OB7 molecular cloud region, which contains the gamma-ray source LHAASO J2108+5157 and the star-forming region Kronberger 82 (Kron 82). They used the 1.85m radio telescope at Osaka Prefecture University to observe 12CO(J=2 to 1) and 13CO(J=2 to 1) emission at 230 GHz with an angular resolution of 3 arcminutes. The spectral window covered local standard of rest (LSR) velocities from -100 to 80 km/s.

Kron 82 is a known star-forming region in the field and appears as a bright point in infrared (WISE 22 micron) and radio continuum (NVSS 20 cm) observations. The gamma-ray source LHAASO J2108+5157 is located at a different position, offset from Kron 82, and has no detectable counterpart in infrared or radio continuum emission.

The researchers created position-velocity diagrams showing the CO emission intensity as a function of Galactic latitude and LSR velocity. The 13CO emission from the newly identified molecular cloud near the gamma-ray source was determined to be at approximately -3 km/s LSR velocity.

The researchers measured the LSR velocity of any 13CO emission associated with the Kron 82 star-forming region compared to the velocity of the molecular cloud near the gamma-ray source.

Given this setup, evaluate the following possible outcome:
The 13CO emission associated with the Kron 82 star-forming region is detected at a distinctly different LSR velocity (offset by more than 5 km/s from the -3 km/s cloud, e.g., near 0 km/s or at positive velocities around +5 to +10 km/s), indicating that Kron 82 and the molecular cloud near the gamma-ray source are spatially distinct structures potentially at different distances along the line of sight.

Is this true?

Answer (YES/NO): NO